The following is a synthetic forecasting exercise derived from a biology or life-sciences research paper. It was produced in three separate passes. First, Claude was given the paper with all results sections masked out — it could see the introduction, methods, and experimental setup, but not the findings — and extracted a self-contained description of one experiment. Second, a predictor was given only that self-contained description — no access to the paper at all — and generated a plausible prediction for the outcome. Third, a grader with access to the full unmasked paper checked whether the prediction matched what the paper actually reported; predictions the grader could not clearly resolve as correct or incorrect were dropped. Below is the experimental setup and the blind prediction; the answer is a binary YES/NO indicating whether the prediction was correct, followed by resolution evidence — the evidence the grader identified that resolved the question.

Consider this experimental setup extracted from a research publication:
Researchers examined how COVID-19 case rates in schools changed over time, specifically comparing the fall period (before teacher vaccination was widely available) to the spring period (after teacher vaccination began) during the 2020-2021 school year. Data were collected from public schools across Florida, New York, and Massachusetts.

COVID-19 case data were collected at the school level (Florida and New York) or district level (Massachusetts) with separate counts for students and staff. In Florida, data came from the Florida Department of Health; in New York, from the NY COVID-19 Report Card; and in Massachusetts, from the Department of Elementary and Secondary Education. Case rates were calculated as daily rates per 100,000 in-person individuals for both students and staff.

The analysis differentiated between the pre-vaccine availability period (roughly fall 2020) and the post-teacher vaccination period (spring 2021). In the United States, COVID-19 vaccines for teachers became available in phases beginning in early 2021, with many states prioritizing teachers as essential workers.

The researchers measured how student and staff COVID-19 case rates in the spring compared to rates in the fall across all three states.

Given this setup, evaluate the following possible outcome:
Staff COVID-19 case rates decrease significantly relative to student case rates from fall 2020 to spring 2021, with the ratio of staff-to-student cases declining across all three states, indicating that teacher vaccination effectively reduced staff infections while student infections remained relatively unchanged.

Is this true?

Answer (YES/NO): NO